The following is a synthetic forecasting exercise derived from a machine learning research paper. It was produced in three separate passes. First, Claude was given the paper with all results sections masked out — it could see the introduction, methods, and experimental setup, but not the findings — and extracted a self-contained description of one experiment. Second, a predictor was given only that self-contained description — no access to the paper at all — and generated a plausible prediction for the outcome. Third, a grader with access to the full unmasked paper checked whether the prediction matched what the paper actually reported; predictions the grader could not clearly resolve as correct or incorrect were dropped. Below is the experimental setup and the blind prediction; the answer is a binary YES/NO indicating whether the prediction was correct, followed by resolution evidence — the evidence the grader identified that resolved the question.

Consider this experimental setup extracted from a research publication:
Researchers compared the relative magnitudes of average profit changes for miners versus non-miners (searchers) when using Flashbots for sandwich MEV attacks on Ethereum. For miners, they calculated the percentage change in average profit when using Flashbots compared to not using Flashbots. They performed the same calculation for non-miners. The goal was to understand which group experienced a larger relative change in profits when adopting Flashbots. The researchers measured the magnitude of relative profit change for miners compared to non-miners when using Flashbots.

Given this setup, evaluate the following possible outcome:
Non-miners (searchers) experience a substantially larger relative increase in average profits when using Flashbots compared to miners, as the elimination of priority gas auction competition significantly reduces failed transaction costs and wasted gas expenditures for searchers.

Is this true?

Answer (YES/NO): NO